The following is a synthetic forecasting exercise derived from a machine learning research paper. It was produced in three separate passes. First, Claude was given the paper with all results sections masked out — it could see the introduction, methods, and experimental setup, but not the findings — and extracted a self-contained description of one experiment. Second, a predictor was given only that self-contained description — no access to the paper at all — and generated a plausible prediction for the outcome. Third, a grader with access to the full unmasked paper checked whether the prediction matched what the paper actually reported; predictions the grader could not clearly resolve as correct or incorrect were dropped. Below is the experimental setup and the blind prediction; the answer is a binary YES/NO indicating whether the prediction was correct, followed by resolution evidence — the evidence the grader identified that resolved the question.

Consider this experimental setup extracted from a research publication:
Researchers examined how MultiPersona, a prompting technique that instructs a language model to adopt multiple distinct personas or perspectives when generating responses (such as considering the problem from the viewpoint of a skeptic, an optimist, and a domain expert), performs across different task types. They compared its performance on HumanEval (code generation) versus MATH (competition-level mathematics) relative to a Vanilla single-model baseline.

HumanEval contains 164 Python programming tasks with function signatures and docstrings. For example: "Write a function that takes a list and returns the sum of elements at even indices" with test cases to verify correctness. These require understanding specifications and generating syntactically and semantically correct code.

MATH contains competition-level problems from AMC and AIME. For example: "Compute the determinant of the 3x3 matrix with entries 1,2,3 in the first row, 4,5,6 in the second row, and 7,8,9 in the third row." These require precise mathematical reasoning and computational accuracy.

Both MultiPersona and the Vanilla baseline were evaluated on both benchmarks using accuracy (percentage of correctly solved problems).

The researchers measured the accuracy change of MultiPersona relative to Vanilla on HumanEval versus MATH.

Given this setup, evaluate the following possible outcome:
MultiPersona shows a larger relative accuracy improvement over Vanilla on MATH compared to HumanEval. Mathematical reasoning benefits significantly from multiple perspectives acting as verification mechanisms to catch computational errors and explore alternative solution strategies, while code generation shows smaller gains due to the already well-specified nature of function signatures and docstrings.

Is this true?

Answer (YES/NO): NO